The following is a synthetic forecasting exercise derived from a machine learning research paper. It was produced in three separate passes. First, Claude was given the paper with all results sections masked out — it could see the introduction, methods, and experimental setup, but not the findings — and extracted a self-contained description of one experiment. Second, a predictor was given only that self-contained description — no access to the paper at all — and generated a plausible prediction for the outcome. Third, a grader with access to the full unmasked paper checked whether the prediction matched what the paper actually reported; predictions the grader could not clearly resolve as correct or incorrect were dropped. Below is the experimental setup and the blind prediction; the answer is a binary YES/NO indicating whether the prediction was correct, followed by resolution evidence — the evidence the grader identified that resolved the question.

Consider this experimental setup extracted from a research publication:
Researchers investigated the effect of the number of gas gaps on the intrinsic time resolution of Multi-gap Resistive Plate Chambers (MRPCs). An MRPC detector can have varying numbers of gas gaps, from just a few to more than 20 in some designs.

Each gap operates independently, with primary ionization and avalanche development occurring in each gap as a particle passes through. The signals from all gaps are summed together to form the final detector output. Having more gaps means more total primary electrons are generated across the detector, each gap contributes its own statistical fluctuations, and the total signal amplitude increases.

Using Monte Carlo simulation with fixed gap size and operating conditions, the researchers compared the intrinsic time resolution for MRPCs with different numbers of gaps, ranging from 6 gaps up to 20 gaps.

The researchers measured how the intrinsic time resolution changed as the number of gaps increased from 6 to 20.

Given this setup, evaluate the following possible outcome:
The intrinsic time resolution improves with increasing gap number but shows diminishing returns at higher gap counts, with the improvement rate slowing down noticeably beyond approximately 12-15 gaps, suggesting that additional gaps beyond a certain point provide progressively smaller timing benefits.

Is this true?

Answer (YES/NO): YES